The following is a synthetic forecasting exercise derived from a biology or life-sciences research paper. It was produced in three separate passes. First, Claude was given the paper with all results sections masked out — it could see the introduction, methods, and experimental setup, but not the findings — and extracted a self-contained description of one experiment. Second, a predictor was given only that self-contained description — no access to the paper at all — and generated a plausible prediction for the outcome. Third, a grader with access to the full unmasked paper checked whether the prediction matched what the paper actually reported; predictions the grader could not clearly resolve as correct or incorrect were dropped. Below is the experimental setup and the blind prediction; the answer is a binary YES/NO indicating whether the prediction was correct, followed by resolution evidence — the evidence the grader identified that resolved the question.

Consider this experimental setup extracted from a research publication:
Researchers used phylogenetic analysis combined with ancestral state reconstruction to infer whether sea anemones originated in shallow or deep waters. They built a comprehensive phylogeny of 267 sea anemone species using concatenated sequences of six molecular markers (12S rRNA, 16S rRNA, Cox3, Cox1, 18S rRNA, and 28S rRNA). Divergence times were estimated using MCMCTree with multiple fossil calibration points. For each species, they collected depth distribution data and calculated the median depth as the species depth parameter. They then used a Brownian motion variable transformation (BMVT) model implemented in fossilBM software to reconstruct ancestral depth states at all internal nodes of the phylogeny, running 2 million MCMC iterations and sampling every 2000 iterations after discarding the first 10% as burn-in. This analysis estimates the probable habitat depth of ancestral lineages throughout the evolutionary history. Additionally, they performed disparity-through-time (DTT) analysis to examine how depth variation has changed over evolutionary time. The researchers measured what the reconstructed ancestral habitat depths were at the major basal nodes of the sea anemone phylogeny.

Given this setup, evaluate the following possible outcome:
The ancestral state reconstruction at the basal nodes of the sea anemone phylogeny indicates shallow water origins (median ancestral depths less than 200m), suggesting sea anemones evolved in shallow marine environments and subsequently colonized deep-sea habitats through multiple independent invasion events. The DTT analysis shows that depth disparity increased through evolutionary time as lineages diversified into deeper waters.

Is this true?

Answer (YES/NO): NO